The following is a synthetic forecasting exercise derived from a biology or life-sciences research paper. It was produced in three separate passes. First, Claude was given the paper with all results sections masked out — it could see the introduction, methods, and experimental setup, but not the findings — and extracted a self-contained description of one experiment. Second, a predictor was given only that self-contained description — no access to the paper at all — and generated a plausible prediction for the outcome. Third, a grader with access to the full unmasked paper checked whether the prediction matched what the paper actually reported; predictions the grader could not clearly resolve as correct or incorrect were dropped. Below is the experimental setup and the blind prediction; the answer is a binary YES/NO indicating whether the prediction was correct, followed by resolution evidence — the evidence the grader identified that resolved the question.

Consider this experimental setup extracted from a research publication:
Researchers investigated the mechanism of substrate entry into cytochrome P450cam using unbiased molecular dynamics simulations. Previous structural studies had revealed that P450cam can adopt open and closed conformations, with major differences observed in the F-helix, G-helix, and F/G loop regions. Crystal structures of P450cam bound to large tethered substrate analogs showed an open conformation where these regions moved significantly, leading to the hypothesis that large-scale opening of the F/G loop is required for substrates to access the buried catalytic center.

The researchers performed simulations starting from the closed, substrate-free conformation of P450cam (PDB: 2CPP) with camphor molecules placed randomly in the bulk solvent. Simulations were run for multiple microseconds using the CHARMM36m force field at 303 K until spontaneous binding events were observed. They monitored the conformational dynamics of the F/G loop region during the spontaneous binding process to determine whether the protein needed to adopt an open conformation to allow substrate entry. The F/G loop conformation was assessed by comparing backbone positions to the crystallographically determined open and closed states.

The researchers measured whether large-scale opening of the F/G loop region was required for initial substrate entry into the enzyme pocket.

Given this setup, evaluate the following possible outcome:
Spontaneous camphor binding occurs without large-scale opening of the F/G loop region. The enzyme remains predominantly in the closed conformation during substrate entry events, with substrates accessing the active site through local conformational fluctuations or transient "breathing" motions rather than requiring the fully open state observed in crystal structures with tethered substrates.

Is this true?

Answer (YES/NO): YES